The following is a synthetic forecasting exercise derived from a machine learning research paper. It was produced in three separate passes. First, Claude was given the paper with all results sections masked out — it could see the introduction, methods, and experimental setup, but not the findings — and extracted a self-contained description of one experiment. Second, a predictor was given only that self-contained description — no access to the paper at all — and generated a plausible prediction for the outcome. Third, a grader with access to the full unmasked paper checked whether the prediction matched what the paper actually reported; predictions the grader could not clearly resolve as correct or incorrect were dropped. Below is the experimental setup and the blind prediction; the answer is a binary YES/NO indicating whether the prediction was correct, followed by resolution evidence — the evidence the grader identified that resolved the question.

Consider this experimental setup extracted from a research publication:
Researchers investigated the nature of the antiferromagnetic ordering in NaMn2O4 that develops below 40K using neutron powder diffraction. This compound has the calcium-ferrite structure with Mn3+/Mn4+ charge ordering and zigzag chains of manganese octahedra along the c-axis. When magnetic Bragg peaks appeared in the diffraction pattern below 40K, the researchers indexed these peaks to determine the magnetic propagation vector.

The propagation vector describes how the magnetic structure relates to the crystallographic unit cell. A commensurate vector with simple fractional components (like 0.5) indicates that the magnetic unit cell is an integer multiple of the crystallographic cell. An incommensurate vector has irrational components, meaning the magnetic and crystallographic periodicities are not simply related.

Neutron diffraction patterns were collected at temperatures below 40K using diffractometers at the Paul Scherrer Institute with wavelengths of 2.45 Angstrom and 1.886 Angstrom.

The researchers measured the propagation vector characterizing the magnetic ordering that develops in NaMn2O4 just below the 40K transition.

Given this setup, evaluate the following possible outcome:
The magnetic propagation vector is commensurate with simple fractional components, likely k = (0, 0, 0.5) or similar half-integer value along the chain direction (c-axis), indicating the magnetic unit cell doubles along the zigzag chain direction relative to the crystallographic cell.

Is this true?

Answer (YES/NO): NO